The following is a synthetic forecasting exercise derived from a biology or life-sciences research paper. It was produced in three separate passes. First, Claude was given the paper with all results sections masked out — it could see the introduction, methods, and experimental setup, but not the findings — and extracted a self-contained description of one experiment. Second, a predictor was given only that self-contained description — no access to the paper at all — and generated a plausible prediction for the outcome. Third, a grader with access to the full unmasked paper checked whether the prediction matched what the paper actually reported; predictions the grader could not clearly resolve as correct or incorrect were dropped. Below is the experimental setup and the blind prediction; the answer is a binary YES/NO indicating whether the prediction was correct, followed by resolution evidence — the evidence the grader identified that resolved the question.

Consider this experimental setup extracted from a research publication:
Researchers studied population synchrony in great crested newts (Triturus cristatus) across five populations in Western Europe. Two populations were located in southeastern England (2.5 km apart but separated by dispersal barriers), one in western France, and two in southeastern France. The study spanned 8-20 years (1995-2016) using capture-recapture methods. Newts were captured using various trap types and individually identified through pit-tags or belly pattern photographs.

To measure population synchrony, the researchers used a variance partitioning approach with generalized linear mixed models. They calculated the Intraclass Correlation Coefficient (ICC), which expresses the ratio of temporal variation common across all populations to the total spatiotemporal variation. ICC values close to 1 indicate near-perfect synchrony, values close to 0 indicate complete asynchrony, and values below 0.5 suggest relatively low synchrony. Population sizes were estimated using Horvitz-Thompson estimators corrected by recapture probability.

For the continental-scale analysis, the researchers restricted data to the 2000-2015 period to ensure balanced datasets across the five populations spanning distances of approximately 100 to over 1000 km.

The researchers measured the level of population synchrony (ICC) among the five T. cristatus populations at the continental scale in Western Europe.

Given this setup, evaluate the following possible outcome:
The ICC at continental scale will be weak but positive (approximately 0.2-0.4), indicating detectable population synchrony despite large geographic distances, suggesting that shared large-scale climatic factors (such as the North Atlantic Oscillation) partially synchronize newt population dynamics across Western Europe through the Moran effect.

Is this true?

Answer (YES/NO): NO